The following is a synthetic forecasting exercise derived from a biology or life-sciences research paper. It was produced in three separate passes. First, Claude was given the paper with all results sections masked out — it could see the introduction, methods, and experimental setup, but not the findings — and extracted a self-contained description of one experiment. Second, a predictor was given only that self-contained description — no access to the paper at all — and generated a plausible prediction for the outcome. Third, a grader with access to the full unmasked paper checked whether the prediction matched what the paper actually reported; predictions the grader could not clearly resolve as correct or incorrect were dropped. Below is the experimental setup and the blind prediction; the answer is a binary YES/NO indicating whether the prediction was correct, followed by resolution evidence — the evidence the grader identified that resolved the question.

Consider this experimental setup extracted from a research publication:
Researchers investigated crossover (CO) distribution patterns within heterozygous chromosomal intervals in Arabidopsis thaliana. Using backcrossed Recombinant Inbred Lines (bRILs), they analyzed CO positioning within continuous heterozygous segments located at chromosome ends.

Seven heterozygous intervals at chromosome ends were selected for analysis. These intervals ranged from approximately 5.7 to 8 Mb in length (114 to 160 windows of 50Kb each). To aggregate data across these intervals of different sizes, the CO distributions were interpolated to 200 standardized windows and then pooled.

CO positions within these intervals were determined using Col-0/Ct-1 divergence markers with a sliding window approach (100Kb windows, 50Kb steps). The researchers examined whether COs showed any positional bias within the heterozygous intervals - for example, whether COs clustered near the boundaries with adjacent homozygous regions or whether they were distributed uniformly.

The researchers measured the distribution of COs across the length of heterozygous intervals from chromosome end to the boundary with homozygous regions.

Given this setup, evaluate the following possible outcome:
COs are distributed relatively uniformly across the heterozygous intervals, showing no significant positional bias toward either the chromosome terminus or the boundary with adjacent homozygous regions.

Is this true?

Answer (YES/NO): YES